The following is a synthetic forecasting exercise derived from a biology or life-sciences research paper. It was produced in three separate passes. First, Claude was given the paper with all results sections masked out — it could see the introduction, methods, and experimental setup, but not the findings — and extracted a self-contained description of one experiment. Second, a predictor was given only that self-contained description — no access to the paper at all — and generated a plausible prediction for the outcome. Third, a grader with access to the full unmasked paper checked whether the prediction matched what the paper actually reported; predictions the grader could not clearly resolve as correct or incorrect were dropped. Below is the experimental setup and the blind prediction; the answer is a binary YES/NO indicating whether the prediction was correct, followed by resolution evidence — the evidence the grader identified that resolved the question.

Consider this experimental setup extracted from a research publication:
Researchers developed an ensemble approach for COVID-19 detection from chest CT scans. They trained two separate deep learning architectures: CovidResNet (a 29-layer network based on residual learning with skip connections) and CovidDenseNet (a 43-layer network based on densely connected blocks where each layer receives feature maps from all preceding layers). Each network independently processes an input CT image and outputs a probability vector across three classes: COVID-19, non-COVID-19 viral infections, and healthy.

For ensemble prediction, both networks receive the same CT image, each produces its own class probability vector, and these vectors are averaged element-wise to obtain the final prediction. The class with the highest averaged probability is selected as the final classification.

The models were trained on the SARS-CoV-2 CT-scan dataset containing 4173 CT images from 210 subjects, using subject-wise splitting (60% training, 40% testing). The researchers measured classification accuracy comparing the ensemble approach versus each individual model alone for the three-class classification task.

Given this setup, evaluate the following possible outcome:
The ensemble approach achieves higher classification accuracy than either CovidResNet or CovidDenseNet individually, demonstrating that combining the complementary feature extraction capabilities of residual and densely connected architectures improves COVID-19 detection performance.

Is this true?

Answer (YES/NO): YES